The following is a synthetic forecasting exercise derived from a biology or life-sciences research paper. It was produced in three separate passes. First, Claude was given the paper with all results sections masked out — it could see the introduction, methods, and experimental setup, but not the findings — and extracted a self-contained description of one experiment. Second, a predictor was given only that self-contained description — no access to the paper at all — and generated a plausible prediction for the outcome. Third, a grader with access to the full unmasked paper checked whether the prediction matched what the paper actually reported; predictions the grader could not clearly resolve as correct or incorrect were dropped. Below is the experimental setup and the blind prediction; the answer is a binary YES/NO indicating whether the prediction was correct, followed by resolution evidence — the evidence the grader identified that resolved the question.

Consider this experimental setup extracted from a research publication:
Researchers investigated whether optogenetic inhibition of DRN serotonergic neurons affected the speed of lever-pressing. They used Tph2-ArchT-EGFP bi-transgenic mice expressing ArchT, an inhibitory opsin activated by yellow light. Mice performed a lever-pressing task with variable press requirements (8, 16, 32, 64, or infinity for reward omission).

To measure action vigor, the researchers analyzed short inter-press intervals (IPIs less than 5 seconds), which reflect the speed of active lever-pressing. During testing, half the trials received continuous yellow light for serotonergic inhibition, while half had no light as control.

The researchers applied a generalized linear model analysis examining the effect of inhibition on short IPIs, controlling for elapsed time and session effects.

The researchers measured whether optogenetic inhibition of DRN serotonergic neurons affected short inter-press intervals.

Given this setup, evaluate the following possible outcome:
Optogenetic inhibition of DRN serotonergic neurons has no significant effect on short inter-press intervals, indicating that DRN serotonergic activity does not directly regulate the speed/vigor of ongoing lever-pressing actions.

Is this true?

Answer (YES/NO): YES